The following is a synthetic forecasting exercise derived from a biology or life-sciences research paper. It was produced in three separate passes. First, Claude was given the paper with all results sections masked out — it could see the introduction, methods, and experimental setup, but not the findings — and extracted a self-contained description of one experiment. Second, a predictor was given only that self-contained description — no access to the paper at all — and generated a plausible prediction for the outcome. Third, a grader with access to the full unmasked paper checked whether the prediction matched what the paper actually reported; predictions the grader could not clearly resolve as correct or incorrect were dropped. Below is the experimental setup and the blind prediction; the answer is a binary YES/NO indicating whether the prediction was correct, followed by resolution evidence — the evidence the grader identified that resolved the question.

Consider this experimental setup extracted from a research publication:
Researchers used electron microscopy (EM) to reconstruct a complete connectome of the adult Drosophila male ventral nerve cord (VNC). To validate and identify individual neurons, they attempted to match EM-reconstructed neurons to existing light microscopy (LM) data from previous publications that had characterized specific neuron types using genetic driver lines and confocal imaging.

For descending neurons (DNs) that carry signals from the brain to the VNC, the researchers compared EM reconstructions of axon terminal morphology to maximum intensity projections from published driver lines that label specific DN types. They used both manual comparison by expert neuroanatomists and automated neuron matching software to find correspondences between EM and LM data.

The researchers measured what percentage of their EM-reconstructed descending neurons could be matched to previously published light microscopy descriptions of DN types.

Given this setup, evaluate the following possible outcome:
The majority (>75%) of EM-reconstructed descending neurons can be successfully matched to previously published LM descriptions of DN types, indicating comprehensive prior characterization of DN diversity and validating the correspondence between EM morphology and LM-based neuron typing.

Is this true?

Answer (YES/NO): NO